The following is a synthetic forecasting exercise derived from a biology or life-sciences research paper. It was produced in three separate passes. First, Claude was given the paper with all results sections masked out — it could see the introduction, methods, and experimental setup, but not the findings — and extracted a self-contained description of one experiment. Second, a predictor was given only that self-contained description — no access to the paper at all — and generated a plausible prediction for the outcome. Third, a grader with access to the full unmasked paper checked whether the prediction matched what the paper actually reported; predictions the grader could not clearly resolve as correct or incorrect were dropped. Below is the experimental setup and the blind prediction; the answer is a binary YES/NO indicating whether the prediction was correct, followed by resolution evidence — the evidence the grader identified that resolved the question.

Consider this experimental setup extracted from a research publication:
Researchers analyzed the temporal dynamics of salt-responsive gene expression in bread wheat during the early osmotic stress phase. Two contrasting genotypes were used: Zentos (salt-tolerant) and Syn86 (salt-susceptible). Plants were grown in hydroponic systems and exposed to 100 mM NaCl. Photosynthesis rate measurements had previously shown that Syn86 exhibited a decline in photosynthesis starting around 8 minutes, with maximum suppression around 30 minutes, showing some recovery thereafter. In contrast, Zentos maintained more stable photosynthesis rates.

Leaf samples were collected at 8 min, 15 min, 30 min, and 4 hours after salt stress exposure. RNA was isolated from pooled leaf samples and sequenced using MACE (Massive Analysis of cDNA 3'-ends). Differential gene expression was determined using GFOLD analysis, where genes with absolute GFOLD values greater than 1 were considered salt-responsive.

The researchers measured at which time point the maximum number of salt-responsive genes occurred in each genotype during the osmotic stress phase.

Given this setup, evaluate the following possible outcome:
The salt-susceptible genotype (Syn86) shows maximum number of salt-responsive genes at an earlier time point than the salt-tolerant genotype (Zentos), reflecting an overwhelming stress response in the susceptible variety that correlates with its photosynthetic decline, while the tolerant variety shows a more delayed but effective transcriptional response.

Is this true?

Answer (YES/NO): NO